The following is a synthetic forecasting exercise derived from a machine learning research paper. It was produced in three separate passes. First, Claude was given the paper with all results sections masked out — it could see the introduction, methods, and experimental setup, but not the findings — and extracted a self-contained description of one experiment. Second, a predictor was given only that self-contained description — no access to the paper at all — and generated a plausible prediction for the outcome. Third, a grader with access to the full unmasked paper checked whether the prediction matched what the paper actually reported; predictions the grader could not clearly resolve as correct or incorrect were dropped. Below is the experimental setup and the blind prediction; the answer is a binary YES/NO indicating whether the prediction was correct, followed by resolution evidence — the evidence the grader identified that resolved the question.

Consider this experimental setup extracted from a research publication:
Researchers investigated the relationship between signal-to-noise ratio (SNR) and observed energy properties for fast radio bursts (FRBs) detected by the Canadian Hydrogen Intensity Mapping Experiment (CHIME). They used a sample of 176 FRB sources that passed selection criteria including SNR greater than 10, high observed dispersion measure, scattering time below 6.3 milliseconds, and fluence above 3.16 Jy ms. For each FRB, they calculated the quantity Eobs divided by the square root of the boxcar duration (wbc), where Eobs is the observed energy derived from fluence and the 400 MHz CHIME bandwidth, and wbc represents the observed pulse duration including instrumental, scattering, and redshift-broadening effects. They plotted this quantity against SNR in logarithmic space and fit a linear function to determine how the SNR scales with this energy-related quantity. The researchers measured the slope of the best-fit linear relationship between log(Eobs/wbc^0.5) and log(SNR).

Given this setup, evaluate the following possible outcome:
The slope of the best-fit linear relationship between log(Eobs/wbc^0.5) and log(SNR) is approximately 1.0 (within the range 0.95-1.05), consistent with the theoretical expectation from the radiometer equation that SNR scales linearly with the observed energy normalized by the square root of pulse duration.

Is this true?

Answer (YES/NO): YES